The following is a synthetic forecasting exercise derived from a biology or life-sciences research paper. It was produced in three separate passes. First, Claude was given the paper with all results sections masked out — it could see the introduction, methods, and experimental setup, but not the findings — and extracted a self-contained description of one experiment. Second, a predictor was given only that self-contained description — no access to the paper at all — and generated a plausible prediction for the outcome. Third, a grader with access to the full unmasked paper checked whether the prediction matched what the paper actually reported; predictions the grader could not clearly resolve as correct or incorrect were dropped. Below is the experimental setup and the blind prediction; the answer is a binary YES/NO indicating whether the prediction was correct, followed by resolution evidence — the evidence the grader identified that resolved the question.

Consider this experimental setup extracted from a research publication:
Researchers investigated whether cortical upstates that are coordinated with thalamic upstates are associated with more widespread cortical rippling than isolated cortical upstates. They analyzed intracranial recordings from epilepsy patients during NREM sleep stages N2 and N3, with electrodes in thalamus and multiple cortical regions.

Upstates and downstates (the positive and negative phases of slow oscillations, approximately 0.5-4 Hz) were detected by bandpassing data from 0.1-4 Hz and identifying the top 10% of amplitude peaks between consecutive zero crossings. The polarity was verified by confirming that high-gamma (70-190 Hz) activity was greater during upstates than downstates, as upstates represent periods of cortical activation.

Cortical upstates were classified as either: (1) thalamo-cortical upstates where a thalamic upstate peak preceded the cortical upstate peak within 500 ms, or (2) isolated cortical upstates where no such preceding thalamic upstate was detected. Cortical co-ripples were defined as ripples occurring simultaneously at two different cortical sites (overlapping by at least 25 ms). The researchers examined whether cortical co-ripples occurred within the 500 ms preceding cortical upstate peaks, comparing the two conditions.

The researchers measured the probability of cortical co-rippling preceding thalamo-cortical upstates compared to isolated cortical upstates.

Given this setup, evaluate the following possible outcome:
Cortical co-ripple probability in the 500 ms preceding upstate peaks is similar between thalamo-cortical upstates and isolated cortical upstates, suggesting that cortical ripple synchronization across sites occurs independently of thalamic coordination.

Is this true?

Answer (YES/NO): NO